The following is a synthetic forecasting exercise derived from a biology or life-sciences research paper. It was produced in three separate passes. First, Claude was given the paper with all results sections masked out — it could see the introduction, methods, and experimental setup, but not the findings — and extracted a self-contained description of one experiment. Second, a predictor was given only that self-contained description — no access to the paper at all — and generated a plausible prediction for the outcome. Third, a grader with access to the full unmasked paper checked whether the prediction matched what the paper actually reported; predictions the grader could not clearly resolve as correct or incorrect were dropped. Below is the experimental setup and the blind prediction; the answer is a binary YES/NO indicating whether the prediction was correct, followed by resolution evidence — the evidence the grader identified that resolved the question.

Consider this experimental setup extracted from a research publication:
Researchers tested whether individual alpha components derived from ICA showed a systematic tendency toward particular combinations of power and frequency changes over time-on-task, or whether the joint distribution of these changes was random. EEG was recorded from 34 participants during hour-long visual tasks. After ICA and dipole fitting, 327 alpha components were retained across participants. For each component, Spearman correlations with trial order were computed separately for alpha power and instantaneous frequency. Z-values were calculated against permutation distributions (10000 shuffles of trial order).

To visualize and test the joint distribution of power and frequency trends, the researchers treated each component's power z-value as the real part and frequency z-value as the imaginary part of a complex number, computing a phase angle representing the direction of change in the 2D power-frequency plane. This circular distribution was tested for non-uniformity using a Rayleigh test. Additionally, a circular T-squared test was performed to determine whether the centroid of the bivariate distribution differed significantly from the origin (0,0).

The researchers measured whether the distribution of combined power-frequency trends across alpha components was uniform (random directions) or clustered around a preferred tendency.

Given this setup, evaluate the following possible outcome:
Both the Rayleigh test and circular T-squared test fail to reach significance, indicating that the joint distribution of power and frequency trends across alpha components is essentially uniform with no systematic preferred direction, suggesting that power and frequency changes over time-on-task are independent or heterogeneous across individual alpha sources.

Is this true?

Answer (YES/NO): NO